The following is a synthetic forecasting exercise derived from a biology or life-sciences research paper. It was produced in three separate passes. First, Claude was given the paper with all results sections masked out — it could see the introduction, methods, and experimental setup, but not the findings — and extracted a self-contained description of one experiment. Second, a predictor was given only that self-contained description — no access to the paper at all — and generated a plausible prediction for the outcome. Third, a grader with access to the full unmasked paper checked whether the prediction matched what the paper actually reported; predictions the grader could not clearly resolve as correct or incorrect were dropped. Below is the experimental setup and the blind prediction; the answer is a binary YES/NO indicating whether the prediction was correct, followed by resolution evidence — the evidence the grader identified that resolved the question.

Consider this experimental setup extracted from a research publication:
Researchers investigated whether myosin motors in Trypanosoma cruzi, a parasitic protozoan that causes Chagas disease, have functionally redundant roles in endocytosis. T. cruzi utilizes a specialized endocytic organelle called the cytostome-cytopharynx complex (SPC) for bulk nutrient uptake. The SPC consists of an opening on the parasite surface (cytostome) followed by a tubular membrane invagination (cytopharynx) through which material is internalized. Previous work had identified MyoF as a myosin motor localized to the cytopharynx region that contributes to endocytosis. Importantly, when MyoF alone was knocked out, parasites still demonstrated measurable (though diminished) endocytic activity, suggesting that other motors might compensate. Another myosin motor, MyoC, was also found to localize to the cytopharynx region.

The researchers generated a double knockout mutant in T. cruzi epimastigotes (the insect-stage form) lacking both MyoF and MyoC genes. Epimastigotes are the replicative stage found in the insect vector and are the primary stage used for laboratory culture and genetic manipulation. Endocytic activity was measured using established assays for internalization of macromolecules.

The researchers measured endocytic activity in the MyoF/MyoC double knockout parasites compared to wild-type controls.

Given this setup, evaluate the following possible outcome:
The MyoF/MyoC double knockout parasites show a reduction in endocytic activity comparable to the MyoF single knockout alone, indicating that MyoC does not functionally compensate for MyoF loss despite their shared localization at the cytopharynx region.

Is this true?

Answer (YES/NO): NO